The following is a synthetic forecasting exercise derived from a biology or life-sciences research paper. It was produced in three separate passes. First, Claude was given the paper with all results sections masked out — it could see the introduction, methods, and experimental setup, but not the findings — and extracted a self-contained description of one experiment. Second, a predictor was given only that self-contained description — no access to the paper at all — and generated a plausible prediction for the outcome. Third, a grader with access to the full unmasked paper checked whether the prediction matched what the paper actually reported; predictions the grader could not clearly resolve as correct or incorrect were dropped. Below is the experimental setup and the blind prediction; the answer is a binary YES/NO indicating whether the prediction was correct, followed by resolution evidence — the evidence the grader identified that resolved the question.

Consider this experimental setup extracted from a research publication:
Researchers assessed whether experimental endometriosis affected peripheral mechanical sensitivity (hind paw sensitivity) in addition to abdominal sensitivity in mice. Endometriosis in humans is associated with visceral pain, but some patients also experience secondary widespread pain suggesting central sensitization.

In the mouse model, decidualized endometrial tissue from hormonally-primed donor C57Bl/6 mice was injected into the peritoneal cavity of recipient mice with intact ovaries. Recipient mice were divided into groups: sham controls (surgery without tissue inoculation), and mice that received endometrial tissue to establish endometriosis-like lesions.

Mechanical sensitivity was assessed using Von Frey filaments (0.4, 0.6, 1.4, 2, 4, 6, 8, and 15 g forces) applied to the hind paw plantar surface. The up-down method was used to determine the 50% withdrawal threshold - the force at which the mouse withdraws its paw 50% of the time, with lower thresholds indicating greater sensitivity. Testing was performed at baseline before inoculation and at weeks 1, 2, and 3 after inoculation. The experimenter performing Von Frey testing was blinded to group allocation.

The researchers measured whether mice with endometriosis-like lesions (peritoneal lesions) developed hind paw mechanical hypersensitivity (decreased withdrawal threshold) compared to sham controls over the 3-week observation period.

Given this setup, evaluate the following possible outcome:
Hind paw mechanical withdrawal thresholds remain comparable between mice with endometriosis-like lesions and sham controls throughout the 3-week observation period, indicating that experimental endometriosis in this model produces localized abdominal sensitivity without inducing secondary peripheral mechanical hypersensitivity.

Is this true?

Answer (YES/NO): NO